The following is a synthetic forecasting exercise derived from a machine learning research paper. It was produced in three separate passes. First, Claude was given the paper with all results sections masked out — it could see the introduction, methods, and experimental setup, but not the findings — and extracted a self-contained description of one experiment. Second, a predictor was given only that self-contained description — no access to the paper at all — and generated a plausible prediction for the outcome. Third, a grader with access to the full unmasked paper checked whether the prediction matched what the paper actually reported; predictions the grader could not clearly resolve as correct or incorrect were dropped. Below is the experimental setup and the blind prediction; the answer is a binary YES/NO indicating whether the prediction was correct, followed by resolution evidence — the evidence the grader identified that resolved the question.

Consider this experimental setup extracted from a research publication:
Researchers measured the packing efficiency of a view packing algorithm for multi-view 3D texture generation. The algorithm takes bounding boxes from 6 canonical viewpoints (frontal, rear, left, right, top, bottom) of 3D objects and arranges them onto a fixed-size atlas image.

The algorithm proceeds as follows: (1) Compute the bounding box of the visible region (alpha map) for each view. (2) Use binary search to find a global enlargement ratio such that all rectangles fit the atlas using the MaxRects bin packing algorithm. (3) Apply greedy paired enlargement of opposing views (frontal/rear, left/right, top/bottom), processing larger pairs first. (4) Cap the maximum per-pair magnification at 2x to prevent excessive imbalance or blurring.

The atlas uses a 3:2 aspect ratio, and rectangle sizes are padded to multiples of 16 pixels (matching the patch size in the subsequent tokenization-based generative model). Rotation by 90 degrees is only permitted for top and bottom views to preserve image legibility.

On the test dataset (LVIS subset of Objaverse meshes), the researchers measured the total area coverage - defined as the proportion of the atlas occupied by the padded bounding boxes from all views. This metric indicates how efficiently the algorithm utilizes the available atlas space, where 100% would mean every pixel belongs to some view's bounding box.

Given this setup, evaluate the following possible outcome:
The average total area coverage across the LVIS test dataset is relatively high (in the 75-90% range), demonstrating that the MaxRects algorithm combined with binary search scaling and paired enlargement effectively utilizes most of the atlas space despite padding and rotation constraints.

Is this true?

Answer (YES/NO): YES